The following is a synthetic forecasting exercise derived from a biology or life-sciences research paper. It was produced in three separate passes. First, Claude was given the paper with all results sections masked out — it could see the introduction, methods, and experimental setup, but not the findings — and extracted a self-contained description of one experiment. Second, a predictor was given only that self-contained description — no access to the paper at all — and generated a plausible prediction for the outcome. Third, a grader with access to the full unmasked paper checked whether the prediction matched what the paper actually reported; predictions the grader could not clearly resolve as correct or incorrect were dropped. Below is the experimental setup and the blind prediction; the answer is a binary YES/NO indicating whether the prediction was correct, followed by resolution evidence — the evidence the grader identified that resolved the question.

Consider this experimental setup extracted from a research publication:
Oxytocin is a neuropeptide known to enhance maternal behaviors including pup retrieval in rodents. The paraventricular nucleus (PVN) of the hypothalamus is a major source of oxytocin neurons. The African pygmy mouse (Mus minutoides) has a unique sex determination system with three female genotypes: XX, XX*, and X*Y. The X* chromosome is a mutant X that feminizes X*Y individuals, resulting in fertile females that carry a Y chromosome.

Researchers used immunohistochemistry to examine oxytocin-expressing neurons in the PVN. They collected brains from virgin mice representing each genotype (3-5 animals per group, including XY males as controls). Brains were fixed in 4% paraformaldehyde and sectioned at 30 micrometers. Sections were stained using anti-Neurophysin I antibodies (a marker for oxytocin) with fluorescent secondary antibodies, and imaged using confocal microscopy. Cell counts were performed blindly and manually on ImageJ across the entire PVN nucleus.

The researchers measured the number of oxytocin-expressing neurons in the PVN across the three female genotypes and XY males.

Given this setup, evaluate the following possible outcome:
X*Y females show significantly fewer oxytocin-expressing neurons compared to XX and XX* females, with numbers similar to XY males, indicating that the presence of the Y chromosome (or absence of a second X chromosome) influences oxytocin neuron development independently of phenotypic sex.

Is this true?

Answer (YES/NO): NO